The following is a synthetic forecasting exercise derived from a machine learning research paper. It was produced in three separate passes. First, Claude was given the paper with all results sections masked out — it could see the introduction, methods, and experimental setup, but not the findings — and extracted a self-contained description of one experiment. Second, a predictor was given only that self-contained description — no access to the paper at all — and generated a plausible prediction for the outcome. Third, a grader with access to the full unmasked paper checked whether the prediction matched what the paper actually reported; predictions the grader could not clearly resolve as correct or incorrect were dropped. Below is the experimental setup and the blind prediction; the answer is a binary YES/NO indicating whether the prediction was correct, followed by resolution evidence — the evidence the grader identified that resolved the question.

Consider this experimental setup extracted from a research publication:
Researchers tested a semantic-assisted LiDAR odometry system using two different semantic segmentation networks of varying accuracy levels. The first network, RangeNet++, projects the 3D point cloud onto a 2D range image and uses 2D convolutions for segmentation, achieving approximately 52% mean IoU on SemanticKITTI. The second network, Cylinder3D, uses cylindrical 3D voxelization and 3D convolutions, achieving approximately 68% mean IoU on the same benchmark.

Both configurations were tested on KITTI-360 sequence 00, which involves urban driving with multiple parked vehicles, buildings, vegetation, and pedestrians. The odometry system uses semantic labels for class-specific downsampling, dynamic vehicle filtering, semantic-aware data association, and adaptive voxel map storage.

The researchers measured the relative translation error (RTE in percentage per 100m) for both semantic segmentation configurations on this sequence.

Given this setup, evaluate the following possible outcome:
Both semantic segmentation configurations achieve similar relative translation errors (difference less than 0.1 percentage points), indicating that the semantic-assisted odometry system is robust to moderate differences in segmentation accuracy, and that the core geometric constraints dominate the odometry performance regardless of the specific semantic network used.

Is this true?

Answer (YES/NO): YES